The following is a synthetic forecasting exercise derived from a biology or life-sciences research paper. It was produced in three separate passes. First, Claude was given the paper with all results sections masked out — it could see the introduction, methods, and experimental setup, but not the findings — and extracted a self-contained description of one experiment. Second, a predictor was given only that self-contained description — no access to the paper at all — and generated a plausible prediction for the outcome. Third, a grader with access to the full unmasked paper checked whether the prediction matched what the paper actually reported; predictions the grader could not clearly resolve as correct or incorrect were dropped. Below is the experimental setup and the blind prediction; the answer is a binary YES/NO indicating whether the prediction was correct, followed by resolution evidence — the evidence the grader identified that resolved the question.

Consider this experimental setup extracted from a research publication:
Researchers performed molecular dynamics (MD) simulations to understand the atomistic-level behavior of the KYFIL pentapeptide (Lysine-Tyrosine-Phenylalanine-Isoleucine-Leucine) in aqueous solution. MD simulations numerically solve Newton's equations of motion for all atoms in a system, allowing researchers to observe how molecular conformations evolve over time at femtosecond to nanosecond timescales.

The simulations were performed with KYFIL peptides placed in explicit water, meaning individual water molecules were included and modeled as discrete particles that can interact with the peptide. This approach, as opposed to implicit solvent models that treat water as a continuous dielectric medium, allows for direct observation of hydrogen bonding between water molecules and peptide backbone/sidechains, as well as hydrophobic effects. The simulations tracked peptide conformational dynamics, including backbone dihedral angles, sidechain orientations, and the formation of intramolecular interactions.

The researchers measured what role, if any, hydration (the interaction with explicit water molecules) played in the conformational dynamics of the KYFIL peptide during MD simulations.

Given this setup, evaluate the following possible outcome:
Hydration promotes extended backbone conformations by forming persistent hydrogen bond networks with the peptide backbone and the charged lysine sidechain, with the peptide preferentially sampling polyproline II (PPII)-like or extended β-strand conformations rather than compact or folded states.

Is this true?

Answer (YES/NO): NO